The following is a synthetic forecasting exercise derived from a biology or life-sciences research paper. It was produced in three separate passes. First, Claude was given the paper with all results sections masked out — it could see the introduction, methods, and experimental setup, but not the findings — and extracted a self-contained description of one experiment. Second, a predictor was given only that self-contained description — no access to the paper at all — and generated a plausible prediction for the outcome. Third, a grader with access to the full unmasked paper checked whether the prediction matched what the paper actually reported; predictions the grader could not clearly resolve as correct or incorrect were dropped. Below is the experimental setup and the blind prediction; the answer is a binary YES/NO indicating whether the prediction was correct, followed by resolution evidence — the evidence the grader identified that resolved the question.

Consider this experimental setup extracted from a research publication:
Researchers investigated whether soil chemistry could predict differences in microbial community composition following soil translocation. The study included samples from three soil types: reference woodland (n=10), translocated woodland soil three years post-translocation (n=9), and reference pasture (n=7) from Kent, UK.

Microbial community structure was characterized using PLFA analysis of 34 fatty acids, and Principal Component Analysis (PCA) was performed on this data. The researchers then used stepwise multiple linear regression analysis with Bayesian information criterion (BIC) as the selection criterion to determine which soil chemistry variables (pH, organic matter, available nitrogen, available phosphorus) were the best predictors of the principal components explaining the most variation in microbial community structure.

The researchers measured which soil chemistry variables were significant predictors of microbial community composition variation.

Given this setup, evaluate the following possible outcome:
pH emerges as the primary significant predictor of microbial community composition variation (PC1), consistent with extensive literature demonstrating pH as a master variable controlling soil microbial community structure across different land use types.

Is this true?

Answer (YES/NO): YES